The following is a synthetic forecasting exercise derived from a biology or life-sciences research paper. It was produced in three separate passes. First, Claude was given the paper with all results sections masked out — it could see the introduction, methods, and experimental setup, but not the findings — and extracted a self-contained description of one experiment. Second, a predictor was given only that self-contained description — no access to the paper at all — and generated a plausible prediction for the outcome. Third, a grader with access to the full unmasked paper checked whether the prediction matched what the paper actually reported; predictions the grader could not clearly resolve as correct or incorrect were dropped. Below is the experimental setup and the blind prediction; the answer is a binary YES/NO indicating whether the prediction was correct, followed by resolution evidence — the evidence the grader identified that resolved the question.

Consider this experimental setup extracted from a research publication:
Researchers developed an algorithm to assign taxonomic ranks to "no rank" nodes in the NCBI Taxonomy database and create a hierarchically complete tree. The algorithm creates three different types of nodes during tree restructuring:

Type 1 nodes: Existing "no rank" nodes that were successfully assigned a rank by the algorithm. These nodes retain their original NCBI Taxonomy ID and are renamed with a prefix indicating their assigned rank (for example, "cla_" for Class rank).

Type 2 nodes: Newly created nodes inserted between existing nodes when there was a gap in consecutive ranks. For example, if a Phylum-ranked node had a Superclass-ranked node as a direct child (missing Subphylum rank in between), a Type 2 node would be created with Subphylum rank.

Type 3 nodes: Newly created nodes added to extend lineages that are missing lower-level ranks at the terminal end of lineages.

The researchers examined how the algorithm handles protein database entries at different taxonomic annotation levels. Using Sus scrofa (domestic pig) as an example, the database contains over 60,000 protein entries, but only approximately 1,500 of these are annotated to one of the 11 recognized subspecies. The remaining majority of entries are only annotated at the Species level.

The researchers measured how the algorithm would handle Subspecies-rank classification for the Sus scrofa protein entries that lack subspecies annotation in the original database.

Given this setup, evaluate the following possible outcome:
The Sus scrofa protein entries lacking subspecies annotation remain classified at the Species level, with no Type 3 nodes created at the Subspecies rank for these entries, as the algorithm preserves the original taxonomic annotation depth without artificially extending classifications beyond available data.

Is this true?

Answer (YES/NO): NO